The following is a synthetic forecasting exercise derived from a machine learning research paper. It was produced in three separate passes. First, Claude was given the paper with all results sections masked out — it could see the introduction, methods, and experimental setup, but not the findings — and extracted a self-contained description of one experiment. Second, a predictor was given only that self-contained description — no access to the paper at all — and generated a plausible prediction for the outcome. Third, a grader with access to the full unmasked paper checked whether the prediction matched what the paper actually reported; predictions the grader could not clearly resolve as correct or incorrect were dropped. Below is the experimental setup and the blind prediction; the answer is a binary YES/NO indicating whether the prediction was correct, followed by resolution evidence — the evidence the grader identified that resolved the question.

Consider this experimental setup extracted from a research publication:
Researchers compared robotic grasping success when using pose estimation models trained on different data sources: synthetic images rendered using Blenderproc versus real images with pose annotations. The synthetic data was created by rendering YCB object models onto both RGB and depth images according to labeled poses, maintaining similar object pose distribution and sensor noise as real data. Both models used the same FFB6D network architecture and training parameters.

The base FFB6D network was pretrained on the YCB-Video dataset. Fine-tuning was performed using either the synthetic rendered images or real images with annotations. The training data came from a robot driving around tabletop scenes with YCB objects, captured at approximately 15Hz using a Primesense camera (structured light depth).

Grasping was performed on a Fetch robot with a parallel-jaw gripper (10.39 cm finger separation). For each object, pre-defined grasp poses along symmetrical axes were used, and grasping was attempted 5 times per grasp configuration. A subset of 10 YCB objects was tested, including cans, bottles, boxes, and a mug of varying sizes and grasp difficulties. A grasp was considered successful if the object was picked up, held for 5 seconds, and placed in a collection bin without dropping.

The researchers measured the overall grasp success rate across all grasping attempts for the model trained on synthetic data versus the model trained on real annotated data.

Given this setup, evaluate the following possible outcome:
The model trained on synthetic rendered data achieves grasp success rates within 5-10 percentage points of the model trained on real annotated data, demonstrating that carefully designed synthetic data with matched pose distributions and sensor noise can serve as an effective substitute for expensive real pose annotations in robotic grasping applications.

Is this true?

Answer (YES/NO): NO